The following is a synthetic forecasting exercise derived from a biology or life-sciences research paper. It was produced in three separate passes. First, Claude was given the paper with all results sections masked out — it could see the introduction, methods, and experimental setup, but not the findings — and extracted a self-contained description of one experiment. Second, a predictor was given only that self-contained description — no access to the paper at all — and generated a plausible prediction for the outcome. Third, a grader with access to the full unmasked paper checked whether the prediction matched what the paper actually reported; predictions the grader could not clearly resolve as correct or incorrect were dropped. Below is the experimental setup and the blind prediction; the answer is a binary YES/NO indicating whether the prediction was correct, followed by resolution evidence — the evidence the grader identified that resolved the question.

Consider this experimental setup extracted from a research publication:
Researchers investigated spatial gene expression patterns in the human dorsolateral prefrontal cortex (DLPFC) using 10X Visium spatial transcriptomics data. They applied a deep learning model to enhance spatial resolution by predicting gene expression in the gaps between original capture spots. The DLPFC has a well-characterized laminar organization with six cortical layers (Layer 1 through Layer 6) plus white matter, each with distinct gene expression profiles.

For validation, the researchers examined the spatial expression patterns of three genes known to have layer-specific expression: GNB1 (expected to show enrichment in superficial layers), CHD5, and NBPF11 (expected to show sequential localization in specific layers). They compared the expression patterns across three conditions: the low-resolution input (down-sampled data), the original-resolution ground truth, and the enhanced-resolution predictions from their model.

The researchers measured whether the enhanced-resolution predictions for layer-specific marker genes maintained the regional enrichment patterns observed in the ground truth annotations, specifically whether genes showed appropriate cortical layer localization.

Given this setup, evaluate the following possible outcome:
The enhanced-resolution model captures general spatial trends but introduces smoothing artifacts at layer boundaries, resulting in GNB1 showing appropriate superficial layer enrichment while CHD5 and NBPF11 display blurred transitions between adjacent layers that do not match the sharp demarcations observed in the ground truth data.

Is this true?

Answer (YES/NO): NO